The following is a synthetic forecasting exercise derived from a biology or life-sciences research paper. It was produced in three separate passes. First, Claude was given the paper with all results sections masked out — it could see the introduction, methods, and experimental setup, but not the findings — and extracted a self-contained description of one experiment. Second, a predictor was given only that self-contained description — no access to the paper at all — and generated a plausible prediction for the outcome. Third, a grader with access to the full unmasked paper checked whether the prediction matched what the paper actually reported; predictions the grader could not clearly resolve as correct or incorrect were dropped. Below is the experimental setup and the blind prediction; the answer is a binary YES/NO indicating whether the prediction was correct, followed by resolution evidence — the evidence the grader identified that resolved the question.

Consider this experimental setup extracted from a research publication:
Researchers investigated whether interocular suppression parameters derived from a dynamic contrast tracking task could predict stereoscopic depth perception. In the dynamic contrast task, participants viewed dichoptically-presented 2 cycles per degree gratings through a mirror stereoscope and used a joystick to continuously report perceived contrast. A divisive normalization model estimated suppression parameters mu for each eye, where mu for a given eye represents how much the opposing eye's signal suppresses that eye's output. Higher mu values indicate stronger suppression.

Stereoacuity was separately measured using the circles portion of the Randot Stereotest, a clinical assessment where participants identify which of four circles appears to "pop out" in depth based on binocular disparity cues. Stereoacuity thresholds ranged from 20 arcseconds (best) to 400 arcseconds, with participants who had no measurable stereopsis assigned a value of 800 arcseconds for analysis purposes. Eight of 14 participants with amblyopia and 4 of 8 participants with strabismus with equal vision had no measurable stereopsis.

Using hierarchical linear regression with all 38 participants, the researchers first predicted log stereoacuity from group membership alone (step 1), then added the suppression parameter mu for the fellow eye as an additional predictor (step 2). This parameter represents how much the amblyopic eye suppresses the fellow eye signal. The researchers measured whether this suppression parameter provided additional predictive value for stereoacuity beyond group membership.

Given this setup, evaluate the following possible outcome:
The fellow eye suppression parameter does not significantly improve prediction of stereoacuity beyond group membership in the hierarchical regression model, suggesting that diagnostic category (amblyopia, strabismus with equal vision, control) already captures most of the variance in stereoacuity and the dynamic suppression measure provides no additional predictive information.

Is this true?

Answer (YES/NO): YES